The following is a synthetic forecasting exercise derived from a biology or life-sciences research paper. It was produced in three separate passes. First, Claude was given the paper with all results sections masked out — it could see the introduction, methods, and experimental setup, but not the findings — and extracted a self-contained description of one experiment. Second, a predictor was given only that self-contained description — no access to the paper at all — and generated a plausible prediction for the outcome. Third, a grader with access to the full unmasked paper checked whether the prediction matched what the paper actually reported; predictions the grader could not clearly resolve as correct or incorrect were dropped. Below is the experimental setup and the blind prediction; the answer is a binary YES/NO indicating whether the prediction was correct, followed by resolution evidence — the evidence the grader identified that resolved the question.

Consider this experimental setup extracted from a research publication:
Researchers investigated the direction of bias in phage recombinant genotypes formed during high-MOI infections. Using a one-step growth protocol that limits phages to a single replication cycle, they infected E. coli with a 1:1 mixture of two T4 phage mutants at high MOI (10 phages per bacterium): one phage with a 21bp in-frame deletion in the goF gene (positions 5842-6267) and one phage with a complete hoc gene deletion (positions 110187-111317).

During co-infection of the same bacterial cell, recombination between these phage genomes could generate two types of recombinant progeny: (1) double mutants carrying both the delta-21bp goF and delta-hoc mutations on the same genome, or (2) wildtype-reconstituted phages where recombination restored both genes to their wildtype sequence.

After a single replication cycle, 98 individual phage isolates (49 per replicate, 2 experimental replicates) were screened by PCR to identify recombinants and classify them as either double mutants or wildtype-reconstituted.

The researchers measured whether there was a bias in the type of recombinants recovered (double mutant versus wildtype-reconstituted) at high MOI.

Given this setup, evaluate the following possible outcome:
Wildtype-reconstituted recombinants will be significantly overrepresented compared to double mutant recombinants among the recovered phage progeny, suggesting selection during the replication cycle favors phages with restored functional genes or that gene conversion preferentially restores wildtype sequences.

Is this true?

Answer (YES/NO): YES